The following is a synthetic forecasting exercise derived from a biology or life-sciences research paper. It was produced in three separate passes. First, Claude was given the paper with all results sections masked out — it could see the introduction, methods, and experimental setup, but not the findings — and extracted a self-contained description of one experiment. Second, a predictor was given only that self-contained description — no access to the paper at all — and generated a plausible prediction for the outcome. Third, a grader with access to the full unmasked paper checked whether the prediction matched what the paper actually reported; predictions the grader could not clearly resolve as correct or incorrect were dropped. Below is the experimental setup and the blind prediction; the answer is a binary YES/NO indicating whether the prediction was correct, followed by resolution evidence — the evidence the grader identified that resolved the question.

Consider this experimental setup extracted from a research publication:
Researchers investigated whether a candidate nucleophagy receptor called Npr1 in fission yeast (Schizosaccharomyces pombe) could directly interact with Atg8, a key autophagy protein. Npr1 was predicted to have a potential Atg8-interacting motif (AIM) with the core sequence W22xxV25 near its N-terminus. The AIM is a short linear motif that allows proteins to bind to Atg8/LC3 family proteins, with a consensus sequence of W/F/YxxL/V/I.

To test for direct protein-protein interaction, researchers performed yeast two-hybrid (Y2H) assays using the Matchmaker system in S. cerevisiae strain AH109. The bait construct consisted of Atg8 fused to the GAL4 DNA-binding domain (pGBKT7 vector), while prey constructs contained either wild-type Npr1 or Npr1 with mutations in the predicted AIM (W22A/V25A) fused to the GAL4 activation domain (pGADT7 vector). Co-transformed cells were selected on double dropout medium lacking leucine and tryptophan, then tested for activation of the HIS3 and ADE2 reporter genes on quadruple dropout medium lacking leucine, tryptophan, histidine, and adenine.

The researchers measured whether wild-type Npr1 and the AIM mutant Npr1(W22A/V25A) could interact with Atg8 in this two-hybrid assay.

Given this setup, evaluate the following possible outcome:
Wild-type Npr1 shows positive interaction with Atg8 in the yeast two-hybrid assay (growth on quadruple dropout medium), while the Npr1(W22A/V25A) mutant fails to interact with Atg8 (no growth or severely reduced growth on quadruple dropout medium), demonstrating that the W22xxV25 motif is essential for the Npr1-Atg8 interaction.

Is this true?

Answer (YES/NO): YES